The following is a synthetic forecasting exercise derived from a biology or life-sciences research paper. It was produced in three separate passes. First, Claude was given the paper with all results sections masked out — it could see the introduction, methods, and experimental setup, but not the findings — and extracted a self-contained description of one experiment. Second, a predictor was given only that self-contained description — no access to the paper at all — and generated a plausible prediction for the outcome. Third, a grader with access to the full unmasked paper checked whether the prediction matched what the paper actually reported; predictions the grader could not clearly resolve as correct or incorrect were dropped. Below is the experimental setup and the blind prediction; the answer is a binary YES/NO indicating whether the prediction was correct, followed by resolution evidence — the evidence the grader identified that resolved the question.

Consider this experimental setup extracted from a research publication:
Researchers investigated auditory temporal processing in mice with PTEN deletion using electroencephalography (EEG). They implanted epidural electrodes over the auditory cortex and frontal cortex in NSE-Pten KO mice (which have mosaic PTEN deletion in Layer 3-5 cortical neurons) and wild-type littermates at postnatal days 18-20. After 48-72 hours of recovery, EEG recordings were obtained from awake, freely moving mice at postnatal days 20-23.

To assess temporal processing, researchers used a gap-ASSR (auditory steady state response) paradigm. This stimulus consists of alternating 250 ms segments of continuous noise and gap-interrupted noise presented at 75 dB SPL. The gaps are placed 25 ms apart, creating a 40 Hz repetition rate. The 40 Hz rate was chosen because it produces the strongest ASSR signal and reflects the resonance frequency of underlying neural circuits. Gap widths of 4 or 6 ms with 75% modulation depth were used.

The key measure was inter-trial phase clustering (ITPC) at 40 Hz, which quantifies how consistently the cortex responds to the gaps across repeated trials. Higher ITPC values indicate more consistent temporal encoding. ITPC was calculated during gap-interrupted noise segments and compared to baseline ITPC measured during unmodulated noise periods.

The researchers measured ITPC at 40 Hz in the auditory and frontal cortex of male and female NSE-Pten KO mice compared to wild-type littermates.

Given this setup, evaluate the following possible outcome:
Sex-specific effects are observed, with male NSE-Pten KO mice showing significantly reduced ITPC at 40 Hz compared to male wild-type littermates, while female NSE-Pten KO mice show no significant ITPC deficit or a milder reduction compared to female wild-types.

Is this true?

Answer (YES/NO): NO